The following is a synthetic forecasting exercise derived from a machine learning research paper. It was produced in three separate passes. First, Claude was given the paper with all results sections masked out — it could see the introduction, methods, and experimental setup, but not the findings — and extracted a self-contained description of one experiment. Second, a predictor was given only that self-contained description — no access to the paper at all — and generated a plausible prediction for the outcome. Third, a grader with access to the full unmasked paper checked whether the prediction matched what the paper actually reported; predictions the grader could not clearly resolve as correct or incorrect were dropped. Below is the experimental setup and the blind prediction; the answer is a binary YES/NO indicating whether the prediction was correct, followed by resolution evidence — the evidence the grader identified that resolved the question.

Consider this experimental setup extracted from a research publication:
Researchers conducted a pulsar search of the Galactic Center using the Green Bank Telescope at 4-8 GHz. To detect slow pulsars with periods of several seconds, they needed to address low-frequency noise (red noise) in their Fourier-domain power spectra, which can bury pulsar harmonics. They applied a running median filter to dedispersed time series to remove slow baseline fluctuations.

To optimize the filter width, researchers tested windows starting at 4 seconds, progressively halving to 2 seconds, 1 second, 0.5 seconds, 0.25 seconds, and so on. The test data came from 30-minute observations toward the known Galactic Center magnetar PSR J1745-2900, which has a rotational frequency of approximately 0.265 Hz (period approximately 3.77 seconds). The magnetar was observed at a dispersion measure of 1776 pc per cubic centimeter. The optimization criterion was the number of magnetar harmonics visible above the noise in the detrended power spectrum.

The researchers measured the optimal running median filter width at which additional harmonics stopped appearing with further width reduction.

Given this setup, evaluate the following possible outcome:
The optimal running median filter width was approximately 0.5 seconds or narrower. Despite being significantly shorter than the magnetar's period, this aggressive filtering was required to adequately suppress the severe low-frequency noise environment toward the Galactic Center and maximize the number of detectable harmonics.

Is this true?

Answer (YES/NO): YES